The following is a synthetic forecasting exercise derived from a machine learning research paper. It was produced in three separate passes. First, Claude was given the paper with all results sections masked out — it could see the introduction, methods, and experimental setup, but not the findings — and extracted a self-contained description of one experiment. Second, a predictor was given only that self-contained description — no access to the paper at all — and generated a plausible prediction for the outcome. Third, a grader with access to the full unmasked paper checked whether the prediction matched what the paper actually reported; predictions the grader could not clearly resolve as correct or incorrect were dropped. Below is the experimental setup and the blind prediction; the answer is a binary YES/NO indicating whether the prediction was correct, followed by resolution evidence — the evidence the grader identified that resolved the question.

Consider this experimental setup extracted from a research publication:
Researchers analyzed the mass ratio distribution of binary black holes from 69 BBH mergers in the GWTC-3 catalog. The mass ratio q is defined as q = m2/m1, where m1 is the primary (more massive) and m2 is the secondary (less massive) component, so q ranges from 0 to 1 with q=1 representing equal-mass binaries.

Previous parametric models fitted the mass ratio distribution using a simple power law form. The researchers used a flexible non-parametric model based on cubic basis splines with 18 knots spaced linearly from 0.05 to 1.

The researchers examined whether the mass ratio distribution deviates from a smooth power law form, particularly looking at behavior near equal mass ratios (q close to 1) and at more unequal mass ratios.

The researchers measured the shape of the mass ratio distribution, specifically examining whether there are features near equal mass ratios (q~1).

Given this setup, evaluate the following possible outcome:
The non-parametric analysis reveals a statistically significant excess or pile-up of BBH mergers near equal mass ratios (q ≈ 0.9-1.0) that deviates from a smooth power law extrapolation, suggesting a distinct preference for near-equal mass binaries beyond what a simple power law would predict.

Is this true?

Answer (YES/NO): NO